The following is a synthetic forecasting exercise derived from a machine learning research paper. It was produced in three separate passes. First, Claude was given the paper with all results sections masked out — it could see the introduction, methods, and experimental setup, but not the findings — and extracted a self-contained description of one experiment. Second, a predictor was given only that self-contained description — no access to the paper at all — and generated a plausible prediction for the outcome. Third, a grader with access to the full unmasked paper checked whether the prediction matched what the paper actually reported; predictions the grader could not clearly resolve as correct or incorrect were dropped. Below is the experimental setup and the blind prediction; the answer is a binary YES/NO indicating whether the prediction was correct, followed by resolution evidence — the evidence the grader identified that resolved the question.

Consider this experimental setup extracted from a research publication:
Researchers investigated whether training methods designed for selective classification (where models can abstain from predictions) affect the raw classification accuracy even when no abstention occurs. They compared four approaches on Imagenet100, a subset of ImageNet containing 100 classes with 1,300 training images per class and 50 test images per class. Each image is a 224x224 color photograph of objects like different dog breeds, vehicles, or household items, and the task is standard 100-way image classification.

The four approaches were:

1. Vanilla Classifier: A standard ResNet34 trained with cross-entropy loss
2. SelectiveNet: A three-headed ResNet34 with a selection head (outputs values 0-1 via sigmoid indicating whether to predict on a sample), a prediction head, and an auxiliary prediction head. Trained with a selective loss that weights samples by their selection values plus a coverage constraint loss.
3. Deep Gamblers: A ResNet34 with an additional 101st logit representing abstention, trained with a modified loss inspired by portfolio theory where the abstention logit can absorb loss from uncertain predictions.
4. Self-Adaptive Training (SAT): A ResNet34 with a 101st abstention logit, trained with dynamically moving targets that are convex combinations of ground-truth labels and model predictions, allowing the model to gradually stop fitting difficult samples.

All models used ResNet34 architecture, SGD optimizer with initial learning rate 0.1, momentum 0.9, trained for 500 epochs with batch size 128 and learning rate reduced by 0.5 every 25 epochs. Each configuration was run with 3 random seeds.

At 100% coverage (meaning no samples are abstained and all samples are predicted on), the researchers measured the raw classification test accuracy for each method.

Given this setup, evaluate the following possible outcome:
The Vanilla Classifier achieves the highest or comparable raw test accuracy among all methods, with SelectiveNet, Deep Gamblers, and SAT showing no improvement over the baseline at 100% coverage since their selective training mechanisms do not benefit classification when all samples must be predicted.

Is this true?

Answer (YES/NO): NO